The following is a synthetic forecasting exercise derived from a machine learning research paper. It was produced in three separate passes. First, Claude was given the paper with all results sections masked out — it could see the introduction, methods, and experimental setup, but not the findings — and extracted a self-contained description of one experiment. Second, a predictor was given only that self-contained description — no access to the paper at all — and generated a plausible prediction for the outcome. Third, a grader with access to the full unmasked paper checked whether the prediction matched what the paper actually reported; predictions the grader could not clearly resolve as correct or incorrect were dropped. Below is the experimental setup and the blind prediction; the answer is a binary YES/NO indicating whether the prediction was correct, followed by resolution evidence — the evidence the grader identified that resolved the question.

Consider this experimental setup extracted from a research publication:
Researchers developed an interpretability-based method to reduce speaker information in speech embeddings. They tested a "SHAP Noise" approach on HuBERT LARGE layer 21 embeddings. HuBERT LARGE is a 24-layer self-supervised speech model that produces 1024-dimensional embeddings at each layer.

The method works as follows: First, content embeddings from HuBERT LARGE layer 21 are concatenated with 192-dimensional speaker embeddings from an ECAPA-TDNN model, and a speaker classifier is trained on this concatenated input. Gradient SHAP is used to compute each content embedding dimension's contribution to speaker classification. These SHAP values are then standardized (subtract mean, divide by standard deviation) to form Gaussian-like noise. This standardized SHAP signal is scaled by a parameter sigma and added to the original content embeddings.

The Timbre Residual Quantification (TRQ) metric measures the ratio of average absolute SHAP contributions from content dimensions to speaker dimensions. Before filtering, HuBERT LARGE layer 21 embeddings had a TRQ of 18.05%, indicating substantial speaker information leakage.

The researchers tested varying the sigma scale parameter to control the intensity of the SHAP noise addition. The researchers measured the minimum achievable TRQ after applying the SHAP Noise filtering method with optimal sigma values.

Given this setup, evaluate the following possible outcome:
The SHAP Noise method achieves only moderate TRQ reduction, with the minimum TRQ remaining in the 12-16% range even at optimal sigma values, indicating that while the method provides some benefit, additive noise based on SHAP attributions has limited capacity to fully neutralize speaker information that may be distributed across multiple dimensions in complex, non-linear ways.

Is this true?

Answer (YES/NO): NO